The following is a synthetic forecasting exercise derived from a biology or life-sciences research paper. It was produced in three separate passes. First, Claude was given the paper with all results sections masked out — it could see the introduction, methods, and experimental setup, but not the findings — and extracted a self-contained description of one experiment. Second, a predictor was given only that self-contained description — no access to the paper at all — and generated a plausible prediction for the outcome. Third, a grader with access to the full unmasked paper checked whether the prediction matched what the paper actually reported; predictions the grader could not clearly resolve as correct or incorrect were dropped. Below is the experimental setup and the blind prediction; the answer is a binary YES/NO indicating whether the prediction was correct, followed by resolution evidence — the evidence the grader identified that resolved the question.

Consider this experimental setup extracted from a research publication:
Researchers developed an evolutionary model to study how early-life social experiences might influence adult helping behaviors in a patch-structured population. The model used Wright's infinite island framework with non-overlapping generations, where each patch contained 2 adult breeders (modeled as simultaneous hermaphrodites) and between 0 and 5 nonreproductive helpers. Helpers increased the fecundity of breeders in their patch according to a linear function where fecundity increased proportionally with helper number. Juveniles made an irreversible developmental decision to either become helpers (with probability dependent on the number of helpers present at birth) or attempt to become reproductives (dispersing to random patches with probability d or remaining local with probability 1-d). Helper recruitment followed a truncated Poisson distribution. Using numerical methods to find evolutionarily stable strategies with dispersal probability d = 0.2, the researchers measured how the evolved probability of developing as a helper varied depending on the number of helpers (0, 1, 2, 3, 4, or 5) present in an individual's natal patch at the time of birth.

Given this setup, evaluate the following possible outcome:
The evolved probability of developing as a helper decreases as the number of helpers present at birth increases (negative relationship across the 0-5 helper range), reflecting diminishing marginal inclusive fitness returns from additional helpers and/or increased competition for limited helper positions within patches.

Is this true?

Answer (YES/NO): NO